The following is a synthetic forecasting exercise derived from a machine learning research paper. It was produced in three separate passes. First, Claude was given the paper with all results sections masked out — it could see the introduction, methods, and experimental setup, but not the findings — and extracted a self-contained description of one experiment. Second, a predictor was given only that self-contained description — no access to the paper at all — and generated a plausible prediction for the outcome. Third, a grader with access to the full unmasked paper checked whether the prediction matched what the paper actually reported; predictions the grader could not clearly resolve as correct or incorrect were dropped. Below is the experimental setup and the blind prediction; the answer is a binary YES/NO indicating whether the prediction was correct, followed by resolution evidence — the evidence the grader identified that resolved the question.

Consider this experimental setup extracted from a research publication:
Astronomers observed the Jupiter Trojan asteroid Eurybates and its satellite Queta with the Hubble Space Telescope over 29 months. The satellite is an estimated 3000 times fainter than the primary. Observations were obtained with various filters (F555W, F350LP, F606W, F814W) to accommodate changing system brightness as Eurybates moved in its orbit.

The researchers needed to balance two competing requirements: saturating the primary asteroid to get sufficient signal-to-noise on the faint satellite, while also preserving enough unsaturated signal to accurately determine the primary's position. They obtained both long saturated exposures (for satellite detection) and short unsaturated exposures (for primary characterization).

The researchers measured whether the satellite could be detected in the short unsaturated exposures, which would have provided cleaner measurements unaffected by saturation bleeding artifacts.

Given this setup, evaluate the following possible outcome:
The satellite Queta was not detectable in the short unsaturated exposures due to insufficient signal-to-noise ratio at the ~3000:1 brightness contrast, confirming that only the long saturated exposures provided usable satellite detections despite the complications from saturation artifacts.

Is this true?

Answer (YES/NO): YES